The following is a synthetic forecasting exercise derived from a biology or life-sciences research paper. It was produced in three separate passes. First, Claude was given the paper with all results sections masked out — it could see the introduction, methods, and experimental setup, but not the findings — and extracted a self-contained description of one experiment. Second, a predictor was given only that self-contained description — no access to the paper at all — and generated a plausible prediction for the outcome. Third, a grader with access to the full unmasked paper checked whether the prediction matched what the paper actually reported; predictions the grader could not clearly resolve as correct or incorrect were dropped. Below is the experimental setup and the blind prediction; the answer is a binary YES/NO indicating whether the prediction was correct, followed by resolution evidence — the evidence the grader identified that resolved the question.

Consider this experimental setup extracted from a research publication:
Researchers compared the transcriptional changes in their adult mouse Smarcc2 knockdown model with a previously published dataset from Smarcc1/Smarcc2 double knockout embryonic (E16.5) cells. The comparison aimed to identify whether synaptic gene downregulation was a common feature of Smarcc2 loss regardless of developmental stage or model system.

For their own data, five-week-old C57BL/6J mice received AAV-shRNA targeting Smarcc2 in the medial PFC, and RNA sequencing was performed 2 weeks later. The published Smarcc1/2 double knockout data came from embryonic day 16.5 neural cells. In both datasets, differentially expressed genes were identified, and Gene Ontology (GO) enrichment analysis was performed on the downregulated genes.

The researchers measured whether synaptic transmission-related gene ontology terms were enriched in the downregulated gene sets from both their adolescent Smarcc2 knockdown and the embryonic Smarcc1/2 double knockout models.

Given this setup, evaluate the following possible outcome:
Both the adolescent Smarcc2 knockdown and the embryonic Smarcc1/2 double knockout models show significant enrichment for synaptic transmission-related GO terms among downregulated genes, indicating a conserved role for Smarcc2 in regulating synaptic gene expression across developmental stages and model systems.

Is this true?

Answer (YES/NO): YES